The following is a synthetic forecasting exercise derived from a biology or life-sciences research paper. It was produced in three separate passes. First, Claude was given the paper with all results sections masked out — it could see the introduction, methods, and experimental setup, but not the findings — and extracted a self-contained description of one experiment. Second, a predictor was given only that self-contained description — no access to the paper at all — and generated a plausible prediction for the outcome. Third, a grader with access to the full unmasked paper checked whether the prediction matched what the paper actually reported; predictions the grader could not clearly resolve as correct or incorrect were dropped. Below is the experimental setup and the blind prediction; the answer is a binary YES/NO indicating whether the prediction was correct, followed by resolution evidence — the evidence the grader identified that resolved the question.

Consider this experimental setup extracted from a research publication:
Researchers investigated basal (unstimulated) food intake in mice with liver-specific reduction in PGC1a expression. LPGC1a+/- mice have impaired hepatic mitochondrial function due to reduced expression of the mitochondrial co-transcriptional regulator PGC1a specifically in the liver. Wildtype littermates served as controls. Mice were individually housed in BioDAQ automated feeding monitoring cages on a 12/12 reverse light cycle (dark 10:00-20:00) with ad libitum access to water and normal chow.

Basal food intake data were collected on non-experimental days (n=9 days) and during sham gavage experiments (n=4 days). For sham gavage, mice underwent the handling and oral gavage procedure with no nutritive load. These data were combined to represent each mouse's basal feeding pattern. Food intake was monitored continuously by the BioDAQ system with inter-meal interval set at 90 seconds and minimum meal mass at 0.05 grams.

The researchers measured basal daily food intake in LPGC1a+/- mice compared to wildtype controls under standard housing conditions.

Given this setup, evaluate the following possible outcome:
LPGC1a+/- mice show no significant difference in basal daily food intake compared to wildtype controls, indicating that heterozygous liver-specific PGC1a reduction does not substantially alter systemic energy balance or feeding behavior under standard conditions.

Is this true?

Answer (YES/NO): NO